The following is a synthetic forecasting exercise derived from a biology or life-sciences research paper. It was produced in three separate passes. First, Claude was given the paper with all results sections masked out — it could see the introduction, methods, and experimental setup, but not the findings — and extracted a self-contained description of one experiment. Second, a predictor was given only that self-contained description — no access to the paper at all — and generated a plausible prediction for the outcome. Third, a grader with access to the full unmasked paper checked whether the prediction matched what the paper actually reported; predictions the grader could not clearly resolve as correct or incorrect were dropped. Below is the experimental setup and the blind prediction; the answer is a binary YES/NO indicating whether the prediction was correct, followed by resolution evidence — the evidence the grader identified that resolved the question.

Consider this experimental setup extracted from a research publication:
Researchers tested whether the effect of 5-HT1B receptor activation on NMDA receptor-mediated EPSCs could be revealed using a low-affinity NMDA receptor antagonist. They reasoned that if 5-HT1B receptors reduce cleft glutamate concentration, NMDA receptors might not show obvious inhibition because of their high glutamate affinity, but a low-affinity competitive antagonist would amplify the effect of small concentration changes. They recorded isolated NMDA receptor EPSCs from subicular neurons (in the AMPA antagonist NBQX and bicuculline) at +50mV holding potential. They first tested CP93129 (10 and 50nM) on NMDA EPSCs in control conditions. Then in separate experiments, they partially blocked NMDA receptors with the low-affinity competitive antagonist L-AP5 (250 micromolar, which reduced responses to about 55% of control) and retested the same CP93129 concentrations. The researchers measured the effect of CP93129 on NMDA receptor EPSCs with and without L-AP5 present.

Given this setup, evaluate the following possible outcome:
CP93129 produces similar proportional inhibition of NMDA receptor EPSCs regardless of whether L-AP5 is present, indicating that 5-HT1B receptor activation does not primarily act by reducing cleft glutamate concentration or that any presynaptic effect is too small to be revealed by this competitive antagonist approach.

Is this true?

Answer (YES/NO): NO